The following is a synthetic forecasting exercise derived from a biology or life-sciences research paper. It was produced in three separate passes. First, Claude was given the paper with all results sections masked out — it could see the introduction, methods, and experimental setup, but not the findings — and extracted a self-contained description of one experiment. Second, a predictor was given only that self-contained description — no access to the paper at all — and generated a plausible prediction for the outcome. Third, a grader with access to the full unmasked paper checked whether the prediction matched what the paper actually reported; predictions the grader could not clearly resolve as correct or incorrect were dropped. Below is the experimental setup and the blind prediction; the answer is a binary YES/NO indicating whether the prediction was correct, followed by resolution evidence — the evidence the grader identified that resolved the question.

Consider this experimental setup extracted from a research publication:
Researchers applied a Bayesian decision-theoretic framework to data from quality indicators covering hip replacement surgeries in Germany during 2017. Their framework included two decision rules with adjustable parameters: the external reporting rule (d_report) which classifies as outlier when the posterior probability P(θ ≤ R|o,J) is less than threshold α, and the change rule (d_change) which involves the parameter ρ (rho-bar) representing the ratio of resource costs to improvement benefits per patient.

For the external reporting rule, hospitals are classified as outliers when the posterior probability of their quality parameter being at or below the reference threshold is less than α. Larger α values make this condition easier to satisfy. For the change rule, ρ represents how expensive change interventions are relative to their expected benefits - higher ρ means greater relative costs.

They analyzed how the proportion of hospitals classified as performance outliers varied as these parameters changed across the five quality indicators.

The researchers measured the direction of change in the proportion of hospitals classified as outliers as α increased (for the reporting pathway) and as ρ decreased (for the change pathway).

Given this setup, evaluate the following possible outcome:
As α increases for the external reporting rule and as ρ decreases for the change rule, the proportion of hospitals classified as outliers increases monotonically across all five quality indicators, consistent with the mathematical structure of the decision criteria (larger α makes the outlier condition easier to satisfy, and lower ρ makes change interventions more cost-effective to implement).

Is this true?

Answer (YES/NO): YES